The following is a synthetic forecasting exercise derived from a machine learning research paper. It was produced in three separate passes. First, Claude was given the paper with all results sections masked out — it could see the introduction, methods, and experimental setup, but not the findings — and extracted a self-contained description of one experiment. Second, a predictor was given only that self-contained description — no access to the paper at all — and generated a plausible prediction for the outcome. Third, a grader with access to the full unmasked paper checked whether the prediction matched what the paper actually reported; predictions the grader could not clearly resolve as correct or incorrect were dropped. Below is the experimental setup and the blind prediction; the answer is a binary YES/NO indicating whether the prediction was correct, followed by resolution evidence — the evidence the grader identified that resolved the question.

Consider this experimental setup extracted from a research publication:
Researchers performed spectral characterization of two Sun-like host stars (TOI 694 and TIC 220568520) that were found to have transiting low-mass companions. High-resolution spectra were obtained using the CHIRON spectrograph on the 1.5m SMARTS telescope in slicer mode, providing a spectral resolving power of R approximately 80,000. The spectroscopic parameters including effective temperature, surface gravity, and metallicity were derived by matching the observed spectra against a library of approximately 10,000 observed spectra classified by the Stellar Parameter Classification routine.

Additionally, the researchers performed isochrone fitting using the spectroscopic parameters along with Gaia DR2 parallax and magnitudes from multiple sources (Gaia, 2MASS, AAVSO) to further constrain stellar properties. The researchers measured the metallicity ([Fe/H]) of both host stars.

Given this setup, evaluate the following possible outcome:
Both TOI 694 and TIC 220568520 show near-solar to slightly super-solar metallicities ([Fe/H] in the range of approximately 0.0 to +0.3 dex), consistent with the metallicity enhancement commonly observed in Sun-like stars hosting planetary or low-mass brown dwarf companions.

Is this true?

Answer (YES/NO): YES